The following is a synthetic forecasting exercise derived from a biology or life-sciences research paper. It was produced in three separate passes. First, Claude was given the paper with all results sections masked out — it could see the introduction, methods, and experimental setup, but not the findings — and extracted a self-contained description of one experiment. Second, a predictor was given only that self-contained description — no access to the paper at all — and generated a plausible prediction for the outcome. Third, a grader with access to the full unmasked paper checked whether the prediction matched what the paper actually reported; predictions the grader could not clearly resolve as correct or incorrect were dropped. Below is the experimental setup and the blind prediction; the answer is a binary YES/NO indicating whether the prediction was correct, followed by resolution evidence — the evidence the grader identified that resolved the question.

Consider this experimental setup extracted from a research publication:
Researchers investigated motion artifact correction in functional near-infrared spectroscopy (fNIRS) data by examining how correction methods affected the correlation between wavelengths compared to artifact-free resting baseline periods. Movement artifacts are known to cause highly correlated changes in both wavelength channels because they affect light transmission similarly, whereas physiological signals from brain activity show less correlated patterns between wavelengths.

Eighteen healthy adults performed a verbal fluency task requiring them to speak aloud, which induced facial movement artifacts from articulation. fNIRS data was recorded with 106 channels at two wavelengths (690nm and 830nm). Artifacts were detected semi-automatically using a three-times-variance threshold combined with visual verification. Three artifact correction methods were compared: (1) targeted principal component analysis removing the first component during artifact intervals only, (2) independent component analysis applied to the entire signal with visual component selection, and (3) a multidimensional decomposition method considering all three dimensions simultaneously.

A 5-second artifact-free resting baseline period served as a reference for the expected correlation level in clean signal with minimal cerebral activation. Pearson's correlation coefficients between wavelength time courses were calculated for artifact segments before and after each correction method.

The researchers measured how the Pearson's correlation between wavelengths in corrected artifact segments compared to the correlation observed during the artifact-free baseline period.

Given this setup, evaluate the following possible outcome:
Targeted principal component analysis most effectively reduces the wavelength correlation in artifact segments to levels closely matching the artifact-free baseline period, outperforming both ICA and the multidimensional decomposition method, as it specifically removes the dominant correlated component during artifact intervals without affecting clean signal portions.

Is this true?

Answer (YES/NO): NO